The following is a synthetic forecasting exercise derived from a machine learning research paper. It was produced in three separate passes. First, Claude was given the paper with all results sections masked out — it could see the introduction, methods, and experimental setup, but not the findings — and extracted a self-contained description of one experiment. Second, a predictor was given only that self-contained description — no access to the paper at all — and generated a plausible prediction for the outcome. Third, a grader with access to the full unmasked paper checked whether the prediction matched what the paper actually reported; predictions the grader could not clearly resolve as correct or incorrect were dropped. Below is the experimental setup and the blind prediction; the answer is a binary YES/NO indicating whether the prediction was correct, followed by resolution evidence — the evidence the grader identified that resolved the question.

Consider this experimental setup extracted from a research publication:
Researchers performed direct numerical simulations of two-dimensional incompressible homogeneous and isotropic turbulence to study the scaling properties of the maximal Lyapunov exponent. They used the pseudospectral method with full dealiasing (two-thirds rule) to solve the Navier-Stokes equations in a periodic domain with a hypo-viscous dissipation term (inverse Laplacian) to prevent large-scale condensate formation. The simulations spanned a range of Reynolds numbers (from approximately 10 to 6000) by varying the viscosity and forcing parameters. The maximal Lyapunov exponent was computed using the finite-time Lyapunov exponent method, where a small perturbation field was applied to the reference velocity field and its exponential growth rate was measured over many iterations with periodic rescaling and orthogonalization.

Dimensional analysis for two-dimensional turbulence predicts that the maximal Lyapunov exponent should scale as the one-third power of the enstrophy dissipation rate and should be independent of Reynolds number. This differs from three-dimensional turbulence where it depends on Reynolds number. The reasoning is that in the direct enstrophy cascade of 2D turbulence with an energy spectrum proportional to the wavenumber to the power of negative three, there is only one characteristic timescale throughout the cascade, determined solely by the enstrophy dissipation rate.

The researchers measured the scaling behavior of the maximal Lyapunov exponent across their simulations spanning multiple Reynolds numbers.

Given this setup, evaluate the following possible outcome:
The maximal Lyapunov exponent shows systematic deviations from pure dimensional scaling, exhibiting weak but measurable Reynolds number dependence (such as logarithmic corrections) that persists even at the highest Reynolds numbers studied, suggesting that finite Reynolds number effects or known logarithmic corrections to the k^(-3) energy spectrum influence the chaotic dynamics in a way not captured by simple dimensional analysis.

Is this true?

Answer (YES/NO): YES